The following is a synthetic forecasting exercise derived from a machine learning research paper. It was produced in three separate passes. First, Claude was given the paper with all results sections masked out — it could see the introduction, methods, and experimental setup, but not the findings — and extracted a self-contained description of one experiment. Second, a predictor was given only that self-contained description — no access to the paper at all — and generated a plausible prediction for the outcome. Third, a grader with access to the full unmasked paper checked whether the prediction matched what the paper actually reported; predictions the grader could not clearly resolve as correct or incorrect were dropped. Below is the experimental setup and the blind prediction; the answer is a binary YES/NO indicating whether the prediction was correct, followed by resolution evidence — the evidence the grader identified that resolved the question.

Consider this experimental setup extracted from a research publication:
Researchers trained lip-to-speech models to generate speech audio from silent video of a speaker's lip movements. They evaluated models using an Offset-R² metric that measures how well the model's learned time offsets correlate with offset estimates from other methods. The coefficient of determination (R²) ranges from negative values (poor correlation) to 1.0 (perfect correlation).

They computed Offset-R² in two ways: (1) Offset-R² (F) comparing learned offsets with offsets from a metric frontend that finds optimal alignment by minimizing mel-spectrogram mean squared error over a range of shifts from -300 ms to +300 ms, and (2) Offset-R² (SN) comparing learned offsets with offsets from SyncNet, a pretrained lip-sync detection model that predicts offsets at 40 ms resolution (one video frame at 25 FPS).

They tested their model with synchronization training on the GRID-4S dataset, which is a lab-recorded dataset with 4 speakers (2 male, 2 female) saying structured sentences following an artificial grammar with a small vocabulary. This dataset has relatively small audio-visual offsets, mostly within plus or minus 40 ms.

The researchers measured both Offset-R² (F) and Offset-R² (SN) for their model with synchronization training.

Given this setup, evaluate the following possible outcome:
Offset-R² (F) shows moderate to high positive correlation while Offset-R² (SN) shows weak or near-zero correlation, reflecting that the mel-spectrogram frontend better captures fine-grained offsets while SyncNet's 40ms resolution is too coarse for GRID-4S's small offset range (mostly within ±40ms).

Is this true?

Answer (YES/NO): NO